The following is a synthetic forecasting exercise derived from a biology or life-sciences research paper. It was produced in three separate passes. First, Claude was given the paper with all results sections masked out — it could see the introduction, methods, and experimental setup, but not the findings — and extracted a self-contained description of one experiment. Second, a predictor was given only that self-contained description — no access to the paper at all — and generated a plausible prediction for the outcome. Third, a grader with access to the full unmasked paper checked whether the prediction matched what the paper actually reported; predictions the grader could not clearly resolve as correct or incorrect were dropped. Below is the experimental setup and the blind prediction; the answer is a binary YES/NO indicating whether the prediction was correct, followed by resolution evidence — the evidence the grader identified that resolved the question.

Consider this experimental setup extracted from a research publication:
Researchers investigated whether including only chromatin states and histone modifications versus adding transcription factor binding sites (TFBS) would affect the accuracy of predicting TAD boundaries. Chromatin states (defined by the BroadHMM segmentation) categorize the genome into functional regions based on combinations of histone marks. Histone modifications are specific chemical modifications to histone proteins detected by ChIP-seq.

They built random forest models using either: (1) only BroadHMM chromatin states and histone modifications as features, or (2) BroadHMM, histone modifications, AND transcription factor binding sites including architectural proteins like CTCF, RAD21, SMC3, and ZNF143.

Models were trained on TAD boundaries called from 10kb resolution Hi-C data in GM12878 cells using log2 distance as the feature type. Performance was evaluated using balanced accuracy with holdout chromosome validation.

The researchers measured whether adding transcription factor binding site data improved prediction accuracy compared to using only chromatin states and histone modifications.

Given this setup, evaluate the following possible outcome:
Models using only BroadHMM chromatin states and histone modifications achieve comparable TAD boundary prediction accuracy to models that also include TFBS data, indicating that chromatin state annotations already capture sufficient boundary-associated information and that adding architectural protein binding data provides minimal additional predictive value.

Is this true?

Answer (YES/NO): NO